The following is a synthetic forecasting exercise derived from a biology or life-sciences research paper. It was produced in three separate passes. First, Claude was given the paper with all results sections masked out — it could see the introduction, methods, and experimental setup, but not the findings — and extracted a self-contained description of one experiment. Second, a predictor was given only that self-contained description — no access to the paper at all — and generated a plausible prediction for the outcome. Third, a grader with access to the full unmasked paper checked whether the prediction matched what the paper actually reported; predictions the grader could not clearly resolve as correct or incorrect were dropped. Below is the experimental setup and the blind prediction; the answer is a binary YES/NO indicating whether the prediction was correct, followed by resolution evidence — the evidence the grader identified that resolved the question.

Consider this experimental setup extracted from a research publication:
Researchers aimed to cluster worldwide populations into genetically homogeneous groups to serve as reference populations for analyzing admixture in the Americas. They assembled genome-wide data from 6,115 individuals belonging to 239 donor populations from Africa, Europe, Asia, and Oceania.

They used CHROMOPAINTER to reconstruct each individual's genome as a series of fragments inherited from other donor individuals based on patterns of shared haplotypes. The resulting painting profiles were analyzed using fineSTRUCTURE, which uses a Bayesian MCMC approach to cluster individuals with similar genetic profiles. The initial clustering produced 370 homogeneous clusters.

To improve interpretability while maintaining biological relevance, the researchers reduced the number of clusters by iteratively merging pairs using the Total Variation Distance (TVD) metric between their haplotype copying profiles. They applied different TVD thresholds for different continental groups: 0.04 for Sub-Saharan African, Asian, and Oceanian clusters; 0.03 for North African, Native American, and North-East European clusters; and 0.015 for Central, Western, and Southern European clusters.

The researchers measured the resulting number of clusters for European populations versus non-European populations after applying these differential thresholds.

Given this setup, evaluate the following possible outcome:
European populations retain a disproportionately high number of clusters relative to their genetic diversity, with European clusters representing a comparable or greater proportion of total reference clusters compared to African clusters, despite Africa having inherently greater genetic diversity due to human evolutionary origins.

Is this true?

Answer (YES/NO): YES